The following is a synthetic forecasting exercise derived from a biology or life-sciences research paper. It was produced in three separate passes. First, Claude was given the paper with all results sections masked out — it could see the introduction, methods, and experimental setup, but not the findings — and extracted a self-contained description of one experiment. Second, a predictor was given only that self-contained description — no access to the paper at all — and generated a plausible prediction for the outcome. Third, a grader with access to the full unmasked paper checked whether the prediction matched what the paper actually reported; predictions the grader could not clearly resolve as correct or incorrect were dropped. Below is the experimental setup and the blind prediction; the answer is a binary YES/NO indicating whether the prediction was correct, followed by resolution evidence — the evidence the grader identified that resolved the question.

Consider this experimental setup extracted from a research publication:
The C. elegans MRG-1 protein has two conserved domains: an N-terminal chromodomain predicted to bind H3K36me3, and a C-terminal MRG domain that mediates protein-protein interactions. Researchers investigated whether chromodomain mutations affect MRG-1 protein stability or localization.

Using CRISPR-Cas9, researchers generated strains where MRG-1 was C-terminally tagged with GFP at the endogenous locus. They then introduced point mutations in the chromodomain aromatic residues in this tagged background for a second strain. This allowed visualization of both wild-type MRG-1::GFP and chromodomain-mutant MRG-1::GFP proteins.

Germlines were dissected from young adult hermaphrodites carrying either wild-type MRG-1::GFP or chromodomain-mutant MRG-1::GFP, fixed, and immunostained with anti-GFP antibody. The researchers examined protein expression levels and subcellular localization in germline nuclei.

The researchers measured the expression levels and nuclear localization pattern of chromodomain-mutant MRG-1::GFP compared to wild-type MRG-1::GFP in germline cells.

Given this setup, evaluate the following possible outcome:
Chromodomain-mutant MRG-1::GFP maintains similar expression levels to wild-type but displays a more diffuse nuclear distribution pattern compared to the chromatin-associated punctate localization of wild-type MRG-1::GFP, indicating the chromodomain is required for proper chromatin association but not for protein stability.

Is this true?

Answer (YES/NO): NO